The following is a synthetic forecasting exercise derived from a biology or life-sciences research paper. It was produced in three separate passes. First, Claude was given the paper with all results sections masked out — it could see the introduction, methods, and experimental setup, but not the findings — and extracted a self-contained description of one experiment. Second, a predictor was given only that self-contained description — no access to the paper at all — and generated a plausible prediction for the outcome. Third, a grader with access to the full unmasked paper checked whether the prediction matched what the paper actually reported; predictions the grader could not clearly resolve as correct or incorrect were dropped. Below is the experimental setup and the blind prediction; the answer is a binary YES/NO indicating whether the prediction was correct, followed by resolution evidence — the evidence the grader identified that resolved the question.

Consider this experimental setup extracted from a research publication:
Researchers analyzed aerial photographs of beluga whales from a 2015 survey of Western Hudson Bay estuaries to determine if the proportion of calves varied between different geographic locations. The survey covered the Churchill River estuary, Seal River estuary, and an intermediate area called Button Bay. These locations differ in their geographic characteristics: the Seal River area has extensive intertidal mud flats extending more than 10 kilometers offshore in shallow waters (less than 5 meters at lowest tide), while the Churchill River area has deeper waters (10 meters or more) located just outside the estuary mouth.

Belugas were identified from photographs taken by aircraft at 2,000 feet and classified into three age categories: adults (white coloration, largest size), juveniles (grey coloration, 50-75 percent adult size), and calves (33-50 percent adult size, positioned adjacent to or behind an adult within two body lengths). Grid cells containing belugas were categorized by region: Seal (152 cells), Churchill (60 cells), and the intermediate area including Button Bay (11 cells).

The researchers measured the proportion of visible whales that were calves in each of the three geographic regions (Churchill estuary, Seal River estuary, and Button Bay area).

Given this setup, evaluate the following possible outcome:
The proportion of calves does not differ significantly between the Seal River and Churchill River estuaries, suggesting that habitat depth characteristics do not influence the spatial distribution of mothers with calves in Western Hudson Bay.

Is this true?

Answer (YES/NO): YES